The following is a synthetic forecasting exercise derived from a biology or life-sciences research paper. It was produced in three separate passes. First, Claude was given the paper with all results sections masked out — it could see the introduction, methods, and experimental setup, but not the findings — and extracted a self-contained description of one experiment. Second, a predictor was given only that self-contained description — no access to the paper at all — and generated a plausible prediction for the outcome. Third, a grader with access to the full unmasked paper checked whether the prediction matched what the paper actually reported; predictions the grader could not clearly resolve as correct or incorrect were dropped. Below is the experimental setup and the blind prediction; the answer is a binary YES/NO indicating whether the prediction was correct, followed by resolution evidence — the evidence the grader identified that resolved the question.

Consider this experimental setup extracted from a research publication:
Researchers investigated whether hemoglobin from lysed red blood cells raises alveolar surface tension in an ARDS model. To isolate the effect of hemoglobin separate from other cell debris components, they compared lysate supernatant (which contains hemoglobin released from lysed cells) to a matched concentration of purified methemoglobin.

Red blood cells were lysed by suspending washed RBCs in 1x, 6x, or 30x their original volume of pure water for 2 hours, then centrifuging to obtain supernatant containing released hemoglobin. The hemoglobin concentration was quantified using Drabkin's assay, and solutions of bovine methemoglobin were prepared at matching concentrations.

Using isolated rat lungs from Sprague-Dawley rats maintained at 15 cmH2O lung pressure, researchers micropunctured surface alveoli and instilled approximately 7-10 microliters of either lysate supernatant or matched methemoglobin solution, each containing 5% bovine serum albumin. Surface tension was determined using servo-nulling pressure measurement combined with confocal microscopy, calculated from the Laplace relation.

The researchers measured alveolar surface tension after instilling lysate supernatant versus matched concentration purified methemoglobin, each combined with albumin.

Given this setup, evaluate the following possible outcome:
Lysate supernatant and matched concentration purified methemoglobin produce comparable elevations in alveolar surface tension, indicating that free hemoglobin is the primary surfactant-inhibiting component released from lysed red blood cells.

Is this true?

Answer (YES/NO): NO